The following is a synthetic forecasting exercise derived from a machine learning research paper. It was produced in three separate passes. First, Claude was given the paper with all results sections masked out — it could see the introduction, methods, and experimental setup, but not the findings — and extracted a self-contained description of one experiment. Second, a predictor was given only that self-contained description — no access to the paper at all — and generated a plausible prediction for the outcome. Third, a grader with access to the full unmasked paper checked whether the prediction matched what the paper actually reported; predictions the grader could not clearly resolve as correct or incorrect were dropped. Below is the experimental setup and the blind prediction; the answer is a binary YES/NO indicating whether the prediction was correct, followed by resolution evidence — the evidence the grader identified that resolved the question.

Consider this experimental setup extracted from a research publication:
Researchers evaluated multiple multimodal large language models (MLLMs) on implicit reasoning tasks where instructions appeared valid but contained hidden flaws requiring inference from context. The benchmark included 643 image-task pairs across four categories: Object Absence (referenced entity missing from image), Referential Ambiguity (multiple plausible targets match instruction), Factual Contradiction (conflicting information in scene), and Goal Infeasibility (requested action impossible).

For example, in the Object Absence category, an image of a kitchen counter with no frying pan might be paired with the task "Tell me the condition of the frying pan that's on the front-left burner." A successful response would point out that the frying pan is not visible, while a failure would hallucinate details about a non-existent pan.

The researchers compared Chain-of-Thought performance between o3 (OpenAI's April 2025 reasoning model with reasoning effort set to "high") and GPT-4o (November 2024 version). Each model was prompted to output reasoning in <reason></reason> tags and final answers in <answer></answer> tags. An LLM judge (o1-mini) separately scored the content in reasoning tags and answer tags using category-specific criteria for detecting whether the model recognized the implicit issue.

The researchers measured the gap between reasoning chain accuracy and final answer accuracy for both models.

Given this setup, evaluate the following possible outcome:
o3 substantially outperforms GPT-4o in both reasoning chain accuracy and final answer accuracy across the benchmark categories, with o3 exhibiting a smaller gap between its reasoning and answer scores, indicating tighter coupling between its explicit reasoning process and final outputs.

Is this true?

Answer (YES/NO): NO